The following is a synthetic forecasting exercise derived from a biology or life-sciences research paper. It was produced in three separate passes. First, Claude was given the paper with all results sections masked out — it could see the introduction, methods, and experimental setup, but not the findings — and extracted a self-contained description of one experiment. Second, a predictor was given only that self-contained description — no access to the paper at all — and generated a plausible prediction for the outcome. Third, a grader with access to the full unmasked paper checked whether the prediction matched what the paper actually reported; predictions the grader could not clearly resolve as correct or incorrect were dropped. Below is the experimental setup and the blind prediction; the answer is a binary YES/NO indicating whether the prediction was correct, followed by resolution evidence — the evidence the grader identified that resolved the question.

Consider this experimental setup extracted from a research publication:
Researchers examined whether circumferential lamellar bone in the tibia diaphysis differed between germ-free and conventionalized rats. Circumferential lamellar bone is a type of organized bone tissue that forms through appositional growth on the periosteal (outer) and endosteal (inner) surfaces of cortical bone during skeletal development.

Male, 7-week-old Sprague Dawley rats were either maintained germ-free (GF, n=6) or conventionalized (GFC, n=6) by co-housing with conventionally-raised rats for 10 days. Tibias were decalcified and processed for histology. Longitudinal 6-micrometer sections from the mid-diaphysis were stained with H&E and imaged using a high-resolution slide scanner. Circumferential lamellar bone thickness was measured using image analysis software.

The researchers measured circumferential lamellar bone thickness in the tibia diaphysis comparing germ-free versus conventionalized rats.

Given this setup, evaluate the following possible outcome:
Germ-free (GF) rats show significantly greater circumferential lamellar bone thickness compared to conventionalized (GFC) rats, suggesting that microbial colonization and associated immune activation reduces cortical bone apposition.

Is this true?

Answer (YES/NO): NO